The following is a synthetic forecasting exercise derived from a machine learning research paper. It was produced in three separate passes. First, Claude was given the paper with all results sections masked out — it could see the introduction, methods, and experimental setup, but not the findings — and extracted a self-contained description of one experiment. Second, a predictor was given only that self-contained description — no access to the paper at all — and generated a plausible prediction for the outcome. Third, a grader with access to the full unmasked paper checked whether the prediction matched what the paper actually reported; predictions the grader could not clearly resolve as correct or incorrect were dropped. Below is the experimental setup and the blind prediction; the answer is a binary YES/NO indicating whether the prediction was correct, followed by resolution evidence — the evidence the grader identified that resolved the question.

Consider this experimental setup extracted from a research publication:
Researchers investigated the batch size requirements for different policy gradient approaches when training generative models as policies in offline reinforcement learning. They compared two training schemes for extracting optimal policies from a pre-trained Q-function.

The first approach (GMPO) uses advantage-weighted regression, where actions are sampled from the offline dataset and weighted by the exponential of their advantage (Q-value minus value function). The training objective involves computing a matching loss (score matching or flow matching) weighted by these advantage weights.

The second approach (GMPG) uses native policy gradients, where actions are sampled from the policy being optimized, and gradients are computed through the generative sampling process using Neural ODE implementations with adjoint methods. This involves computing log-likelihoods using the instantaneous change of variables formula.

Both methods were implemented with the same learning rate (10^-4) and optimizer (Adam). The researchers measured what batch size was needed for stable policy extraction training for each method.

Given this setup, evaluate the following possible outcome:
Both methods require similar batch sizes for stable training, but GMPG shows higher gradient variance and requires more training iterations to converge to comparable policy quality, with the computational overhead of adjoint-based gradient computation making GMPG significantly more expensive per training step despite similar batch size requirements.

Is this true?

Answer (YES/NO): NO